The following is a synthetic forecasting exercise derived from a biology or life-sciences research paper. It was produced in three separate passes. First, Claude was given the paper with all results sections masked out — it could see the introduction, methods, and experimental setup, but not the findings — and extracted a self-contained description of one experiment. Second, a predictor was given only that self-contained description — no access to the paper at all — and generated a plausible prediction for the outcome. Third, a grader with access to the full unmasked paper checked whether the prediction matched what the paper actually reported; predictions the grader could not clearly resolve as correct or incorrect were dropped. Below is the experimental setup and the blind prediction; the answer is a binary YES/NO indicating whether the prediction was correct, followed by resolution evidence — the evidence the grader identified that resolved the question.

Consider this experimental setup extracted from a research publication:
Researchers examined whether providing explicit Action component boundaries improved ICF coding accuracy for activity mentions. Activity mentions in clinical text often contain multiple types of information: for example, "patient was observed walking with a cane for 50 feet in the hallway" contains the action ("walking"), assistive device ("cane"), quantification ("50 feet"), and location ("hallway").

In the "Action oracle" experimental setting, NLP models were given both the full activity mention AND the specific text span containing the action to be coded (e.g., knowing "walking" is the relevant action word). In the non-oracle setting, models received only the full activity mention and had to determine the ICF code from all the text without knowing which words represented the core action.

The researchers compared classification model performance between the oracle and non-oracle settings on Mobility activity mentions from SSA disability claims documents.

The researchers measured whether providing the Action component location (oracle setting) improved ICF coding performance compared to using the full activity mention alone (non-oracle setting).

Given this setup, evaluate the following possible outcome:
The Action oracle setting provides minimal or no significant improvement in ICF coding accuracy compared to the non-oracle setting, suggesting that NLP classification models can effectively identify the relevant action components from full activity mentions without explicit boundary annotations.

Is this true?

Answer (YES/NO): NO